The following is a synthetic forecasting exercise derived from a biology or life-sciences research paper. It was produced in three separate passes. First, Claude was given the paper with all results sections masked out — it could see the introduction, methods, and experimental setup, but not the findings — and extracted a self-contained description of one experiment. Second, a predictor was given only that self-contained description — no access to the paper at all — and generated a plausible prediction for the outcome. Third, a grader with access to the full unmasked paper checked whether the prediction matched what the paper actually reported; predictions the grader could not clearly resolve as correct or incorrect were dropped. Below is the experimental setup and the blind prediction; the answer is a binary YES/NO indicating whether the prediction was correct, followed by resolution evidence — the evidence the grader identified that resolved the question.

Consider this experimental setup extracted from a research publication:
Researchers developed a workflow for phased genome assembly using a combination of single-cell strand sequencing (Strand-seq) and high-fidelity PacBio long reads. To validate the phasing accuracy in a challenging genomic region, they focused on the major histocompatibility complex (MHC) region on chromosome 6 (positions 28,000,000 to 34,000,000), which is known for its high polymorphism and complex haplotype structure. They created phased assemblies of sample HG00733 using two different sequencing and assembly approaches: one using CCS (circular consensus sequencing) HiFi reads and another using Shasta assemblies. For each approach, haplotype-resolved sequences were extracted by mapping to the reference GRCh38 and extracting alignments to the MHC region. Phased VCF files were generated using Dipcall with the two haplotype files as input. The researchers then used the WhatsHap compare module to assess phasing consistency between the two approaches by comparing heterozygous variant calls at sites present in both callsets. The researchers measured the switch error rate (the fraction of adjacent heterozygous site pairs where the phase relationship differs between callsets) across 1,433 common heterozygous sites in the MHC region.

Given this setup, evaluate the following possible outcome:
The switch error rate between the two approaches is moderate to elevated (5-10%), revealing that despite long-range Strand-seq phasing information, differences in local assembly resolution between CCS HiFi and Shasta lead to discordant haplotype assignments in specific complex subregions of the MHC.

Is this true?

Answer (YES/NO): NO